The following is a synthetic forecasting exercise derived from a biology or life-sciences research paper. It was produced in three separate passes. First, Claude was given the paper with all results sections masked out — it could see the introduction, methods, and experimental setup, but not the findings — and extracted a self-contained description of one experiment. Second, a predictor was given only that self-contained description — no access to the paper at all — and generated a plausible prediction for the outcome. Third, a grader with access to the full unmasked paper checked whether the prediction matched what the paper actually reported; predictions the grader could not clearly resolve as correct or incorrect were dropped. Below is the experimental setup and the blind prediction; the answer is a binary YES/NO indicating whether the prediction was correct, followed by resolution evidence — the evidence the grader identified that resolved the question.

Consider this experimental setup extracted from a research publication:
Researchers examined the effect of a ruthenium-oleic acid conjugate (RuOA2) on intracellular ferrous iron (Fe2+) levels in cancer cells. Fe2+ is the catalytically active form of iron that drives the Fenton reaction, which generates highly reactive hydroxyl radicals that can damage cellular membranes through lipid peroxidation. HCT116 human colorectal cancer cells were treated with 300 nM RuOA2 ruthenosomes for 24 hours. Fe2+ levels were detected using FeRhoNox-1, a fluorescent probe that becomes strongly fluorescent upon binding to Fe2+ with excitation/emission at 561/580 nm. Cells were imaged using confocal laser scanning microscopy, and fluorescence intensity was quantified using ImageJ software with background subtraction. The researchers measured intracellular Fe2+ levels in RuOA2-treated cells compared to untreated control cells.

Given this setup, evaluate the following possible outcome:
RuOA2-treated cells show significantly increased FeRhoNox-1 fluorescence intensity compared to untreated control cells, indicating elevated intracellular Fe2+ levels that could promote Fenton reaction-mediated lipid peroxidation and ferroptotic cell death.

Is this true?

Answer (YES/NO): YES